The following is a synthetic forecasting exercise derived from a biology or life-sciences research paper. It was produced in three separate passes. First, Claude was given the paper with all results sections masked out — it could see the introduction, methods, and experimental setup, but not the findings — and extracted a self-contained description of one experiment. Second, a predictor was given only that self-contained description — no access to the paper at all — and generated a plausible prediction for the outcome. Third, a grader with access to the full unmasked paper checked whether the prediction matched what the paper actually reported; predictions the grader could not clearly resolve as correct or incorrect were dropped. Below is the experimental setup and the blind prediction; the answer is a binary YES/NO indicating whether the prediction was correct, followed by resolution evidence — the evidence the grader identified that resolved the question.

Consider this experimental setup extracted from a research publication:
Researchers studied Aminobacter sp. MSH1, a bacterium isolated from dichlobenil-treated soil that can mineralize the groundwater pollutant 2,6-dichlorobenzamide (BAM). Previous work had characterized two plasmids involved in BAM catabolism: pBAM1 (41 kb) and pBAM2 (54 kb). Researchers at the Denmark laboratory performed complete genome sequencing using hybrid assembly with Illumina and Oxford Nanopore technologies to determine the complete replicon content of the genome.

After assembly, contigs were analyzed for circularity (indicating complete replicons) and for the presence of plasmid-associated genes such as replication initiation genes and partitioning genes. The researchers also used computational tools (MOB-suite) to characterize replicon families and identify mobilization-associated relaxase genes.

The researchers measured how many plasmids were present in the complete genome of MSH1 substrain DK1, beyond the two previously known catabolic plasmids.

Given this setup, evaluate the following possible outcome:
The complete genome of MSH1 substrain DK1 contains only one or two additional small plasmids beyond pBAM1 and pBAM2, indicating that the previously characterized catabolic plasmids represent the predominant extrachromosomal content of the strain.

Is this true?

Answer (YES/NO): NO